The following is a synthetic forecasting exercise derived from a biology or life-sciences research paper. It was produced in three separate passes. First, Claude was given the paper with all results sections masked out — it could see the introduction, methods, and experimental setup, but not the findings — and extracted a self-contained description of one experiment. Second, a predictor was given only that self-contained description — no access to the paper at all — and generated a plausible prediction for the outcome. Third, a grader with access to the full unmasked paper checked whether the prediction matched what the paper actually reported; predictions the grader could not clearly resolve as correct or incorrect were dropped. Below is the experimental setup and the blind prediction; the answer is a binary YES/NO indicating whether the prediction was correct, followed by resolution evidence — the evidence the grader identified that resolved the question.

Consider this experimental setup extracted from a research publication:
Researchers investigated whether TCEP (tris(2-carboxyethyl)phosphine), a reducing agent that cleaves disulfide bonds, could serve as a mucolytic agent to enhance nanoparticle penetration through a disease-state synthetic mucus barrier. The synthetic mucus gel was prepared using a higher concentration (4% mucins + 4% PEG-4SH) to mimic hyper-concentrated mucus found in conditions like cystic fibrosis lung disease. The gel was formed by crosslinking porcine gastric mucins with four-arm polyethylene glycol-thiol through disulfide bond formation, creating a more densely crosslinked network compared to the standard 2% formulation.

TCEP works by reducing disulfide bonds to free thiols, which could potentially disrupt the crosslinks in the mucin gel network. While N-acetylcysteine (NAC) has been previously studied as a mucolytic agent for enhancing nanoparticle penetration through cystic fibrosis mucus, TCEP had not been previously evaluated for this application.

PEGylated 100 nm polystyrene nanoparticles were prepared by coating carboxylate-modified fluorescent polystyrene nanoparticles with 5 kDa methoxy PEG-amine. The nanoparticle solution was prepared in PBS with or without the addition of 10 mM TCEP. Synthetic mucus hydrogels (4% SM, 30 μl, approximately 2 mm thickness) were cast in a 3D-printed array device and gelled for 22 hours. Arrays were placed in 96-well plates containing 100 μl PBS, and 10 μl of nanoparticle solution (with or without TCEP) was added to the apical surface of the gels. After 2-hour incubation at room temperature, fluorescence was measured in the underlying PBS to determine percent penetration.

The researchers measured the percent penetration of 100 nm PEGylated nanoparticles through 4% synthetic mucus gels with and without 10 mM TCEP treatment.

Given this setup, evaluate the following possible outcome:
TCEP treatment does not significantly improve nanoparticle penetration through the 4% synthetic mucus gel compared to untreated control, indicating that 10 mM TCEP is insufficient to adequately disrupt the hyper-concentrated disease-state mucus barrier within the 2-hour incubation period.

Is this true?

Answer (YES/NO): NO